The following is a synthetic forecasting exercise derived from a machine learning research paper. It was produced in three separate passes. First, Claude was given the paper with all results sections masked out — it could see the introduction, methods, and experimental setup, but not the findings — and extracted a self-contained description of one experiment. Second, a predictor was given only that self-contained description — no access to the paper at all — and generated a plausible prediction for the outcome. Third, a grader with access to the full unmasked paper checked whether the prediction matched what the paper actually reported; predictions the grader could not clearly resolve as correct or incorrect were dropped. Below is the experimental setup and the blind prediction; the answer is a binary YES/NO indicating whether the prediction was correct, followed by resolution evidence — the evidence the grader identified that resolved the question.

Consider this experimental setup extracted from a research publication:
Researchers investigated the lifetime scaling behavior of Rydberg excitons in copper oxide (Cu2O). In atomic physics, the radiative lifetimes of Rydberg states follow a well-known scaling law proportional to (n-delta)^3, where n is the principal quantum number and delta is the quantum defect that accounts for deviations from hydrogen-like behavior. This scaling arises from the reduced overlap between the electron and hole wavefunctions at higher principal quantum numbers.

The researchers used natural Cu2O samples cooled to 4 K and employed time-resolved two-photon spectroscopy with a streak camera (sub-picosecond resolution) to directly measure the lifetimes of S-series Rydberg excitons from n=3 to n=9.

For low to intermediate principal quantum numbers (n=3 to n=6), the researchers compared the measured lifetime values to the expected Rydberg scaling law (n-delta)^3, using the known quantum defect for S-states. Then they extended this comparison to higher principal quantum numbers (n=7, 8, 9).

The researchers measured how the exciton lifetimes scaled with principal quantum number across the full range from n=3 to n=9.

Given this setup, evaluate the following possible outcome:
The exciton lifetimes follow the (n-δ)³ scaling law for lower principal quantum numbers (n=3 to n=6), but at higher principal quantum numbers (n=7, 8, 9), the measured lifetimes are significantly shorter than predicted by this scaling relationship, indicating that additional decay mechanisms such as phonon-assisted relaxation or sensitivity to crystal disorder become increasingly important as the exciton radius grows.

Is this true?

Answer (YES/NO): YES